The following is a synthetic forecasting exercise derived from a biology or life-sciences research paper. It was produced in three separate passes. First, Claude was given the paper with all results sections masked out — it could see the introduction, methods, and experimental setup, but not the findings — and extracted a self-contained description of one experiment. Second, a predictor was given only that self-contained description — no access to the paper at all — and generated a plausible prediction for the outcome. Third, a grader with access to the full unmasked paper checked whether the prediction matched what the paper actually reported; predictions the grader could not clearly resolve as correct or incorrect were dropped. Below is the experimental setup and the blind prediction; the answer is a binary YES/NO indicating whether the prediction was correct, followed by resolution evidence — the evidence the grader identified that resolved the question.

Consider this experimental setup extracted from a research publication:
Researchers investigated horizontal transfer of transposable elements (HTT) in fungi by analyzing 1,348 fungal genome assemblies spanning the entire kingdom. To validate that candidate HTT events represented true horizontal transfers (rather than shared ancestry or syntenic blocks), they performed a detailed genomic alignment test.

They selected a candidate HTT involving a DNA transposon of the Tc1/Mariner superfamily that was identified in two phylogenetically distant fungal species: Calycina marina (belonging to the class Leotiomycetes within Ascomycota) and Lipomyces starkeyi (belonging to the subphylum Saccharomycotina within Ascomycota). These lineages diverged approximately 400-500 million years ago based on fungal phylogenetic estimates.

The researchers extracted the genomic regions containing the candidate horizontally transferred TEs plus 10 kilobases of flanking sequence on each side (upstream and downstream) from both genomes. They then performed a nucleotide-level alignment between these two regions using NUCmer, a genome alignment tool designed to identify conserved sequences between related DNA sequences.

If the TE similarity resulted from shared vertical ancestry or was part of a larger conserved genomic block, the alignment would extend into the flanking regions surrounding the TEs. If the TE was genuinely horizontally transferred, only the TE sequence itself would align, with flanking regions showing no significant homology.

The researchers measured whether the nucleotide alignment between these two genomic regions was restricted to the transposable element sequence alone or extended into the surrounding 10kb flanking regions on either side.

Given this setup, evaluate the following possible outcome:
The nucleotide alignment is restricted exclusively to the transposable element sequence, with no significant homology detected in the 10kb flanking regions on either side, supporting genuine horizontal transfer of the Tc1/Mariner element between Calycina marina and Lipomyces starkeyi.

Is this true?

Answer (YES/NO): YES